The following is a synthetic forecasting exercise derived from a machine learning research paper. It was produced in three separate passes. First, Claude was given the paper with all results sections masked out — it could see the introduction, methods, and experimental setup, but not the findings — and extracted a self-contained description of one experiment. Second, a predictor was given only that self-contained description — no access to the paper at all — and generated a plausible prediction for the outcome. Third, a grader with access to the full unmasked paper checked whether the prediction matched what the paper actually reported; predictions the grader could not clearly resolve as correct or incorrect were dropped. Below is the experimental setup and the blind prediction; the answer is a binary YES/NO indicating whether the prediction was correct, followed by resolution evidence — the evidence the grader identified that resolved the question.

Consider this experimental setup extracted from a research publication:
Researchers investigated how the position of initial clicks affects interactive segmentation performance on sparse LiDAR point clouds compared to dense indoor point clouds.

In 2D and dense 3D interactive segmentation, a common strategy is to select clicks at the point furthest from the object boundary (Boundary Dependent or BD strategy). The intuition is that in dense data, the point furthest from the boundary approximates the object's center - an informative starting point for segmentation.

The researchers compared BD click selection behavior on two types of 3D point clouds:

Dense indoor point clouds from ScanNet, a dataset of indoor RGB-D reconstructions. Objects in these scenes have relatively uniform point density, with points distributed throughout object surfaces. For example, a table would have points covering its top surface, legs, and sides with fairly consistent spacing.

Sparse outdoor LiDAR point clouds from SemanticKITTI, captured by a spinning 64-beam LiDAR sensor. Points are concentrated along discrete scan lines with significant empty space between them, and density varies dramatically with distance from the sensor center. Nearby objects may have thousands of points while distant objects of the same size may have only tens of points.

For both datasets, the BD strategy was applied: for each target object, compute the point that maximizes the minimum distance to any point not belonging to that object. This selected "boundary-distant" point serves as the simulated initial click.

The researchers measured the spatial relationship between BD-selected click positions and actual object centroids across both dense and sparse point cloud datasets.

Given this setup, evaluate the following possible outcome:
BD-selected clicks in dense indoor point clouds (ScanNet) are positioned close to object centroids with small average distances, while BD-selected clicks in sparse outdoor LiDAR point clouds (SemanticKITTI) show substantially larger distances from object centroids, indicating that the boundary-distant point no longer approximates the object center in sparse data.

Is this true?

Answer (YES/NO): YES